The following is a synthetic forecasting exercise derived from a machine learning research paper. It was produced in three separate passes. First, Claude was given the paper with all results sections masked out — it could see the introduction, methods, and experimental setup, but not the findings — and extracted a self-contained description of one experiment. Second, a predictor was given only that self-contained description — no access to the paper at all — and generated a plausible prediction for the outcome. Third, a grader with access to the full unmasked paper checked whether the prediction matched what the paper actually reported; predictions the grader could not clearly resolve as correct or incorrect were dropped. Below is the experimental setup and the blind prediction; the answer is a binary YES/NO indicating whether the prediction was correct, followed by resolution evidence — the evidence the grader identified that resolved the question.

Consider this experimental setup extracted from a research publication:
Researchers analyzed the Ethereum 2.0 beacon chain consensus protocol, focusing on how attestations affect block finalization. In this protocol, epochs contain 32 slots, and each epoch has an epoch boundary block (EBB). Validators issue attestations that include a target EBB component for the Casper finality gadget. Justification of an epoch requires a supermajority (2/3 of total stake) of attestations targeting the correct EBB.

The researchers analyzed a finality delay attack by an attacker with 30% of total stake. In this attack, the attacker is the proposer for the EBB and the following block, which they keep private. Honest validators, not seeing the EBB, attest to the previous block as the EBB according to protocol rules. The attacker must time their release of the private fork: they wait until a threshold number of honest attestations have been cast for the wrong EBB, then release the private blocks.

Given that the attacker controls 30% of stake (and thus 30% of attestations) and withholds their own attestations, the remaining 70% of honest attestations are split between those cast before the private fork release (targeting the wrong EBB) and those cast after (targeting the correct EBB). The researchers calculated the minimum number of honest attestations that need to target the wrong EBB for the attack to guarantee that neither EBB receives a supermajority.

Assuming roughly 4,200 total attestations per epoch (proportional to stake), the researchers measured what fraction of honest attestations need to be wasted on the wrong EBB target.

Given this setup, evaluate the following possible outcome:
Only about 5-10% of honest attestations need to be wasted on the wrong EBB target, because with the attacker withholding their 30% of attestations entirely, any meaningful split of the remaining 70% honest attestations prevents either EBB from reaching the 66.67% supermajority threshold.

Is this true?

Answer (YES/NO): NO